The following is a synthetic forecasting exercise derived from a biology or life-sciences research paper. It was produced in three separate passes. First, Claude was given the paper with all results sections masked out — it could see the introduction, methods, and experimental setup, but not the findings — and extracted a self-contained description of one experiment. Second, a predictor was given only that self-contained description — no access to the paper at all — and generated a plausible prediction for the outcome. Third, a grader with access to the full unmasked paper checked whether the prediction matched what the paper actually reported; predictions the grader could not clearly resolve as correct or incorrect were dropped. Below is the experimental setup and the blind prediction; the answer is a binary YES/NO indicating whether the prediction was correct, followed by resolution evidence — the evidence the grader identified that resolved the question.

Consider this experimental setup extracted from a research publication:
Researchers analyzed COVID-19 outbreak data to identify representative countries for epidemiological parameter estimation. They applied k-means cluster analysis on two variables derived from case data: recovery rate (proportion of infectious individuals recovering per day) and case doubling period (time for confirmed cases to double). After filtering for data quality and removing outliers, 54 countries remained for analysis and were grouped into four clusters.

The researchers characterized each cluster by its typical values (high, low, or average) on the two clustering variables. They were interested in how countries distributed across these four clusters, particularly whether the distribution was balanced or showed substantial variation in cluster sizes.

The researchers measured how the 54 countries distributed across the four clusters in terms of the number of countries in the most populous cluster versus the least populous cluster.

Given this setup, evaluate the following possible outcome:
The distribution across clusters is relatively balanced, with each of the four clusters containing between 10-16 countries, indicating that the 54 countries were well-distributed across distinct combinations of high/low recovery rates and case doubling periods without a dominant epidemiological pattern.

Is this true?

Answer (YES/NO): NO